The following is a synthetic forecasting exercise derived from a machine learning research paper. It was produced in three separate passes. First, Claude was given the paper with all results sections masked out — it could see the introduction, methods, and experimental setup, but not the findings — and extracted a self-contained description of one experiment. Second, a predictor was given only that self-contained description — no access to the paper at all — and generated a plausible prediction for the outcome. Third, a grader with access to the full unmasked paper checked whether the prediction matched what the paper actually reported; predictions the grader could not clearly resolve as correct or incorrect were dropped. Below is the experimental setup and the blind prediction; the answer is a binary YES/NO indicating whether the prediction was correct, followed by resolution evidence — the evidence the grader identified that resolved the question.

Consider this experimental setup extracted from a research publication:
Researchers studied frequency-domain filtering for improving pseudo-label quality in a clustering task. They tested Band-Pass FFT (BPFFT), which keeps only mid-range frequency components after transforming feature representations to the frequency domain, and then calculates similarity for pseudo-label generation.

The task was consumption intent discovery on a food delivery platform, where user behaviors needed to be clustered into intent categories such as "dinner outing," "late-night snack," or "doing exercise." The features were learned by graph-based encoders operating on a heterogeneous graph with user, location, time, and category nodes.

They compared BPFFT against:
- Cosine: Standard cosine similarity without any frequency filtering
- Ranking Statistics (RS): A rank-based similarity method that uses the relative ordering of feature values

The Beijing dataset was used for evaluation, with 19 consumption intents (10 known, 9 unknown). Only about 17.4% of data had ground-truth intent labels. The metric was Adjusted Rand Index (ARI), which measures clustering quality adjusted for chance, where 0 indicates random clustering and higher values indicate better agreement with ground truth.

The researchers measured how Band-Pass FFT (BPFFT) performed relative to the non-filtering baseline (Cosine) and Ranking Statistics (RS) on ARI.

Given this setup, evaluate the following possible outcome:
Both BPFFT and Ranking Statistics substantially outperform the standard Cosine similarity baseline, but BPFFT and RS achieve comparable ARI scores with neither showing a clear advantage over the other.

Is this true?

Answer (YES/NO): NO